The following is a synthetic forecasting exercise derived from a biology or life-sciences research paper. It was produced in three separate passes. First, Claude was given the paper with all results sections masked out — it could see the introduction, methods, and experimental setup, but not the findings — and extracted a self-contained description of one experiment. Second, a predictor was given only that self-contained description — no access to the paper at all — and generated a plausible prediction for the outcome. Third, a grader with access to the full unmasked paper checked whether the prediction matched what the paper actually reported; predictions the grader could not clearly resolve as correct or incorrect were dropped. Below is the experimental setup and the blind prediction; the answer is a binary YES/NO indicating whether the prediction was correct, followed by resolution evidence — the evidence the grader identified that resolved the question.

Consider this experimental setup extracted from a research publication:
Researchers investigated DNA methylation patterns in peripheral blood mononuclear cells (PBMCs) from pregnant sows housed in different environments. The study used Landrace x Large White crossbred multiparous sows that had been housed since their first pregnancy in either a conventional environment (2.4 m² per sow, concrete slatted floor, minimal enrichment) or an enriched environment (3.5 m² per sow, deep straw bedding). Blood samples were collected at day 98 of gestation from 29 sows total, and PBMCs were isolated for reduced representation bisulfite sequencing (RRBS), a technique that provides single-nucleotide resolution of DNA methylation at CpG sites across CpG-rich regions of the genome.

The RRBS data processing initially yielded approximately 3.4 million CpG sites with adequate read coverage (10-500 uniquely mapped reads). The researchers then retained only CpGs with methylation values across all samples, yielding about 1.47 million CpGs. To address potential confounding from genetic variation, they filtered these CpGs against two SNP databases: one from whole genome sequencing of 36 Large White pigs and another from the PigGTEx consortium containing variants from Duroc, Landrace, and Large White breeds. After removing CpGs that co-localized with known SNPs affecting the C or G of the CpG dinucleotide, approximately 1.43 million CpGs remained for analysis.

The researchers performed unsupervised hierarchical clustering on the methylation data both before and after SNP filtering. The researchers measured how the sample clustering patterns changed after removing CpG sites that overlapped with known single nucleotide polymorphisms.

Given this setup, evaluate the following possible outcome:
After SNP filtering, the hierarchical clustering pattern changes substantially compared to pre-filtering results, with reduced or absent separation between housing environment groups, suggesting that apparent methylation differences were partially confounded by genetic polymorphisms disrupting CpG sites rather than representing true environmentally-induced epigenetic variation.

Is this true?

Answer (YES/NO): NO